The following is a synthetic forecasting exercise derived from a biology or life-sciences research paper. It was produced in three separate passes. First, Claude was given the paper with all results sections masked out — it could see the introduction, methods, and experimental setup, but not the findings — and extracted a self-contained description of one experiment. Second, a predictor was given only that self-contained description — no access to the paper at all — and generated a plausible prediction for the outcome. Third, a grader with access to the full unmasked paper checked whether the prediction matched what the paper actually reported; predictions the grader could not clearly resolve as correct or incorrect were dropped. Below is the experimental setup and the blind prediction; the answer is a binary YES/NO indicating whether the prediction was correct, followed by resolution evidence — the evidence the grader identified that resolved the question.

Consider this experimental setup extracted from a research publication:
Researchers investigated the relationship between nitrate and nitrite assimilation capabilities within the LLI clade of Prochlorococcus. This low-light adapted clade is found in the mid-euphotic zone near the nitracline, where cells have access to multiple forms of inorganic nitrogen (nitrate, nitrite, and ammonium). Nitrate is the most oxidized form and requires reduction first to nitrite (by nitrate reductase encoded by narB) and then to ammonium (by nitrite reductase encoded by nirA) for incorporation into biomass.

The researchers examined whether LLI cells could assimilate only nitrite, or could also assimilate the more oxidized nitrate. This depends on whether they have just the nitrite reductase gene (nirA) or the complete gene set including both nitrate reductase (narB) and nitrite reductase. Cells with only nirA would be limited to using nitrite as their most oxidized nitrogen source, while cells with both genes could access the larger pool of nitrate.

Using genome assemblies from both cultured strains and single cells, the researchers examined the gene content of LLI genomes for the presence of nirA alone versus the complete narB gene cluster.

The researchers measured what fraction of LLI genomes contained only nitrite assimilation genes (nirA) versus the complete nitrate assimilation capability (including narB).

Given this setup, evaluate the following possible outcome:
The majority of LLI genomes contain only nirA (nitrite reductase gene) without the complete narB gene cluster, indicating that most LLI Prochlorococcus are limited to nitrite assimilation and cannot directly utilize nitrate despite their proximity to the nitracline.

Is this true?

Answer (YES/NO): YES